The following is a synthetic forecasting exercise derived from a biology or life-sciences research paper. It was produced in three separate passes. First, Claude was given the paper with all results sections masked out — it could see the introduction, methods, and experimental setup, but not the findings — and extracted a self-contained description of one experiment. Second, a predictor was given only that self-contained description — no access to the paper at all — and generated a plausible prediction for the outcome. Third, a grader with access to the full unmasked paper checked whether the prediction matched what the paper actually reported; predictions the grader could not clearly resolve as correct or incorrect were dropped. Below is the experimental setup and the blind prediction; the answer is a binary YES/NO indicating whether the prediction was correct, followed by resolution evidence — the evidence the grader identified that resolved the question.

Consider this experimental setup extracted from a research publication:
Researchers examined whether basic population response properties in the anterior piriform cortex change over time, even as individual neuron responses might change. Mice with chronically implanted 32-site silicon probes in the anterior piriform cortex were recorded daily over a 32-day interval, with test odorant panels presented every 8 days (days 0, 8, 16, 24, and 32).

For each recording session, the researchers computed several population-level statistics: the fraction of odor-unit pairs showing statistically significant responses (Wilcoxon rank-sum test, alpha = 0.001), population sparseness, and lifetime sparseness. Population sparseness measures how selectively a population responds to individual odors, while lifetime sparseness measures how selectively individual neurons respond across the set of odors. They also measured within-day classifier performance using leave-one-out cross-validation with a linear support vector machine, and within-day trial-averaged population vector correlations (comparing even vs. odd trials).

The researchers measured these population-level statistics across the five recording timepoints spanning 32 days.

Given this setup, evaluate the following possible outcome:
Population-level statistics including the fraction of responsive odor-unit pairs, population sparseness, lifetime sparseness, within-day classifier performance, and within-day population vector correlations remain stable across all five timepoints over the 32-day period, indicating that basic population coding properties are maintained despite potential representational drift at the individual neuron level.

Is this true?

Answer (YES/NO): YES